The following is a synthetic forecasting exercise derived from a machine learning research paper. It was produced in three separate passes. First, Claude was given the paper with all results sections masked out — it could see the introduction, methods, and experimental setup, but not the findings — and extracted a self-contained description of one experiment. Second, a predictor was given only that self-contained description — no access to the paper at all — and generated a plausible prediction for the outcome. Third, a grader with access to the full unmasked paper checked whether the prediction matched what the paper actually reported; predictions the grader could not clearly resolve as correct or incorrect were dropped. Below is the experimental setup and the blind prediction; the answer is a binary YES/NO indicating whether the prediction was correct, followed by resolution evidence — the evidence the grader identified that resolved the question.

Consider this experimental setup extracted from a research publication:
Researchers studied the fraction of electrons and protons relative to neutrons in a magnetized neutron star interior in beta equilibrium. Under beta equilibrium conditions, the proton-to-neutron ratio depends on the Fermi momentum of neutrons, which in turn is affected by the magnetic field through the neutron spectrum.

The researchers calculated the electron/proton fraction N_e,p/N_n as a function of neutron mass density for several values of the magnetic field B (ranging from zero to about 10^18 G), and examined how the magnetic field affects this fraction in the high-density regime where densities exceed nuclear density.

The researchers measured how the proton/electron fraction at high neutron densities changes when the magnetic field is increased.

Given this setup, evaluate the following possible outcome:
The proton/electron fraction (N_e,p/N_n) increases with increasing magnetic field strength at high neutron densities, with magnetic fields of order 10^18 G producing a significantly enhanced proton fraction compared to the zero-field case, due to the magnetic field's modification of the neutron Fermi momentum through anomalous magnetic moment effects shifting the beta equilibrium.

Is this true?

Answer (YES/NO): YES